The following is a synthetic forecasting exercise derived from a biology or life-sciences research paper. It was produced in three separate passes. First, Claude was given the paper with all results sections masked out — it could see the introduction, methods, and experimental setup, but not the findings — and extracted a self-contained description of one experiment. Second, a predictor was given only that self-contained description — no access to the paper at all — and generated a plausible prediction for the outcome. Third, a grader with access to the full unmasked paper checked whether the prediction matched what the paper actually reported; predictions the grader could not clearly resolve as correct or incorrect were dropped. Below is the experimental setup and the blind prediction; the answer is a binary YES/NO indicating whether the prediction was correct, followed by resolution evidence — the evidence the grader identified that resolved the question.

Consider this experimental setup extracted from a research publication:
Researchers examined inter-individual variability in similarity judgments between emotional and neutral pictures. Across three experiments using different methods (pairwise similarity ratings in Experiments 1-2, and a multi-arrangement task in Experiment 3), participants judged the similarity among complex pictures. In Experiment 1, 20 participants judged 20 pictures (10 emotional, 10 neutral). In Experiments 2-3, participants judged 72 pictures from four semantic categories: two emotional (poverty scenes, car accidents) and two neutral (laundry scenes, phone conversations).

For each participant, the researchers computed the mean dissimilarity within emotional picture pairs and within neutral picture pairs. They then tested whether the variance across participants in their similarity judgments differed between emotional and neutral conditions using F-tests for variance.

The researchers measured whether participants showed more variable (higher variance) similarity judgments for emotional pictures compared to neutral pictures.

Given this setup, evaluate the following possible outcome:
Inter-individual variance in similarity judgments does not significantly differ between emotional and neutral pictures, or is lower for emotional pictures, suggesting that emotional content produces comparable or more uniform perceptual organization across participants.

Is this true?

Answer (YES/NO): YES